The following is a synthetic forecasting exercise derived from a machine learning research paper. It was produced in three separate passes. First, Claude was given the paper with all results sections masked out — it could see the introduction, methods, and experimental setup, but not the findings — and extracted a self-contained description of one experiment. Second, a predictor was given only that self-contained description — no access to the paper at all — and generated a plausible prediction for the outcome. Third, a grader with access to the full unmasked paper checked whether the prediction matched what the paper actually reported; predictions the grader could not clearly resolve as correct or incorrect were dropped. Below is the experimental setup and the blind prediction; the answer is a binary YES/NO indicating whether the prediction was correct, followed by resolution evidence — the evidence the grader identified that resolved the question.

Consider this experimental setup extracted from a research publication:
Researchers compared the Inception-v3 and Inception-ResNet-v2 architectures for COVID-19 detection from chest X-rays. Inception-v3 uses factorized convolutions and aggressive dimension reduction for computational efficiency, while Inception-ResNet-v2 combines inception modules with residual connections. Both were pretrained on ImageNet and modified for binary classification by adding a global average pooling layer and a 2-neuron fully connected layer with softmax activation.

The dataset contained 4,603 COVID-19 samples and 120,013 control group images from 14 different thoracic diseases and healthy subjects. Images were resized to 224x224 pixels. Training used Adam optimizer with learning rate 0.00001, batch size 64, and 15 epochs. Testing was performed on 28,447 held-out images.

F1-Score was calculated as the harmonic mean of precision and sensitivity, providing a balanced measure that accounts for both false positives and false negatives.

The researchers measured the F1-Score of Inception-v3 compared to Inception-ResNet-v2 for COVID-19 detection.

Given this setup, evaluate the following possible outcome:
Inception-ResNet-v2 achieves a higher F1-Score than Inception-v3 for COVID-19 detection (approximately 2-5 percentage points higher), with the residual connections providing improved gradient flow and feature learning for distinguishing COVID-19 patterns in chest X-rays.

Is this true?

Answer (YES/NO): NO